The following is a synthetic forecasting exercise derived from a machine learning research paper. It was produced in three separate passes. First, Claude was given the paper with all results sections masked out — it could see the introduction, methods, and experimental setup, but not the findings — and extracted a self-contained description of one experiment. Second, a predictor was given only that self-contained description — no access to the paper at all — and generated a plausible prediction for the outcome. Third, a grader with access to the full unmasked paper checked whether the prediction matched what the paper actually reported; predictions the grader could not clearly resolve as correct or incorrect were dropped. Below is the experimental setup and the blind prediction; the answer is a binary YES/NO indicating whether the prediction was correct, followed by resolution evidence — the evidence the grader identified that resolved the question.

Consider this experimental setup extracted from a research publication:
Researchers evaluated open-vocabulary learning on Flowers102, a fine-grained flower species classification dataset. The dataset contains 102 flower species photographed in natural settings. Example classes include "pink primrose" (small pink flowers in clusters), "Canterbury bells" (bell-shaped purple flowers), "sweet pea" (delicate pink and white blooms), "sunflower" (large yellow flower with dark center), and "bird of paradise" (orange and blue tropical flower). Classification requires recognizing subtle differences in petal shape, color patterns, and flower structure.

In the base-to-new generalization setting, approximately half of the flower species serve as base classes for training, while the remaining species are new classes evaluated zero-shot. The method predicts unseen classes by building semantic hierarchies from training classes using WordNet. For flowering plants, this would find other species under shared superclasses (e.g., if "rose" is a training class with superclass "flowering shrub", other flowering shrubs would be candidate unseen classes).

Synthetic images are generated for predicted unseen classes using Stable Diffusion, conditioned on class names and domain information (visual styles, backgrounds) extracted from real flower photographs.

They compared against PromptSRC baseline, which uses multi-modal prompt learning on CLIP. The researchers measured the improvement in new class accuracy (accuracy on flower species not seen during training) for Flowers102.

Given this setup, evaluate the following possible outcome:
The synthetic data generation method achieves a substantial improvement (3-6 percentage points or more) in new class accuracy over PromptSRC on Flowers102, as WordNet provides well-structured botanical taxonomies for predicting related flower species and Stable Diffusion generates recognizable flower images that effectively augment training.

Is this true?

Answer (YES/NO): YES